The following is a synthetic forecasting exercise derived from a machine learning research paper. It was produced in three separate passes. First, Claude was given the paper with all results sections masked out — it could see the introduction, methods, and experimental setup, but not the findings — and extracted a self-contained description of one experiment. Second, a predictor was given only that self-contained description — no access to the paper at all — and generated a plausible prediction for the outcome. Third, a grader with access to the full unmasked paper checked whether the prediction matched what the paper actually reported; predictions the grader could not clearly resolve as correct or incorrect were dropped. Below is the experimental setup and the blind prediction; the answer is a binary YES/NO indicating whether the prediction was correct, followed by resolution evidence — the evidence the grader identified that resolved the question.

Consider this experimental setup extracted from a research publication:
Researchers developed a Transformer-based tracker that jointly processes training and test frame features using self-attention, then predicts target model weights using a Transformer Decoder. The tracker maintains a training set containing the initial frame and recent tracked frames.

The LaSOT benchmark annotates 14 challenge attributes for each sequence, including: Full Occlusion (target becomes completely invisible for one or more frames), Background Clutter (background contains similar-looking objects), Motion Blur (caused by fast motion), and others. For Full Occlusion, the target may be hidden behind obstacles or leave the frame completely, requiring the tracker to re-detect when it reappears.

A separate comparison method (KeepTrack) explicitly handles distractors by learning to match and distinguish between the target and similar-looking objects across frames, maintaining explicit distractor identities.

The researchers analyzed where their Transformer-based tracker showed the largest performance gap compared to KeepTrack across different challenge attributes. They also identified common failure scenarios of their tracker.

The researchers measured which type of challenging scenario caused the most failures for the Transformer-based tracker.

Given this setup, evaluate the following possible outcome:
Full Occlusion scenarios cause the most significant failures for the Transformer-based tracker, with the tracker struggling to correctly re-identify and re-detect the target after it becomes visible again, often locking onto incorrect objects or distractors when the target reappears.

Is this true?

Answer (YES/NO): YES